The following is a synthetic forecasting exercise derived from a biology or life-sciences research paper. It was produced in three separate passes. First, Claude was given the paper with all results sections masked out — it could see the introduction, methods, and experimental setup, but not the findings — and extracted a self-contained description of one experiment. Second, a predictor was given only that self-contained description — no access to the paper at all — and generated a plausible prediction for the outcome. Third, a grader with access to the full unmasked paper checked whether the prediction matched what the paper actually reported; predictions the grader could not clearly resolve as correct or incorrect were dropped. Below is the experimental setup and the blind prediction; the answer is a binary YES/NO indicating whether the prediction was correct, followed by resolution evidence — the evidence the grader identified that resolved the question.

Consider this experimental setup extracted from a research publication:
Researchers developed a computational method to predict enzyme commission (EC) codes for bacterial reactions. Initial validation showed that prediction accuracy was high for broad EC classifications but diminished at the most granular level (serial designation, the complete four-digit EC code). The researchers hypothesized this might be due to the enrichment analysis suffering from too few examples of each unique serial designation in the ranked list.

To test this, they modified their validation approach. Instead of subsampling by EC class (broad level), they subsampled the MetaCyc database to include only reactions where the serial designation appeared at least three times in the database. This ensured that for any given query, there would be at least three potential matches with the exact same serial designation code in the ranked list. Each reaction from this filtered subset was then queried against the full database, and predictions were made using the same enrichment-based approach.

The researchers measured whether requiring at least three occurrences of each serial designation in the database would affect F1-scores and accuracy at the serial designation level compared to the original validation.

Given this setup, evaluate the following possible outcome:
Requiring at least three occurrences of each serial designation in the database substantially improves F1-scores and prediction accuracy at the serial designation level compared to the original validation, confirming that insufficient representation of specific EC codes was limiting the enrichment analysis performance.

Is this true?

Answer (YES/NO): YES